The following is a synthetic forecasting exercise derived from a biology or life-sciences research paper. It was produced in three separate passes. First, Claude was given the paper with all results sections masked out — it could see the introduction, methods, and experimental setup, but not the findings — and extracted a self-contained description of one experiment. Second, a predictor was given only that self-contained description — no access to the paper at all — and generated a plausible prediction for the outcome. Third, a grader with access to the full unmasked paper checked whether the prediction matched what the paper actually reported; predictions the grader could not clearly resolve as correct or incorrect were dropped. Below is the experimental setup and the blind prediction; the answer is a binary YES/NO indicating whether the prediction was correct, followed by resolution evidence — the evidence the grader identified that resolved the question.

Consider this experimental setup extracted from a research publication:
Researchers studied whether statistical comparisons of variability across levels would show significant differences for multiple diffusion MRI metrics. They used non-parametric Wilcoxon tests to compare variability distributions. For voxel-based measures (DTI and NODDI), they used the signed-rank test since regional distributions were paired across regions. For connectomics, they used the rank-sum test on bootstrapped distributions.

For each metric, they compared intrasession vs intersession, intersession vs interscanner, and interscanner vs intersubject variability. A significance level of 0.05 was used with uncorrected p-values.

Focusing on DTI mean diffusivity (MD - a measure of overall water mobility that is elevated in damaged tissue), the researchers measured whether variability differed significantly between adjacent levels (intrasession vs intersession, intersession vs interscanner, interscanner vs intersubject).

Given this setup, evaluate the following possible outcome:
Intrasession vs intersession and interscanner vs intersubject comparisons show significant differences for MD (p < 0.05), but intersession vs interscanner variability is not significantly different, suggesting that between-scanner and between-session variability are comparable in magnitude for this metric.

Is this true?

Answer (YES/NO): NO